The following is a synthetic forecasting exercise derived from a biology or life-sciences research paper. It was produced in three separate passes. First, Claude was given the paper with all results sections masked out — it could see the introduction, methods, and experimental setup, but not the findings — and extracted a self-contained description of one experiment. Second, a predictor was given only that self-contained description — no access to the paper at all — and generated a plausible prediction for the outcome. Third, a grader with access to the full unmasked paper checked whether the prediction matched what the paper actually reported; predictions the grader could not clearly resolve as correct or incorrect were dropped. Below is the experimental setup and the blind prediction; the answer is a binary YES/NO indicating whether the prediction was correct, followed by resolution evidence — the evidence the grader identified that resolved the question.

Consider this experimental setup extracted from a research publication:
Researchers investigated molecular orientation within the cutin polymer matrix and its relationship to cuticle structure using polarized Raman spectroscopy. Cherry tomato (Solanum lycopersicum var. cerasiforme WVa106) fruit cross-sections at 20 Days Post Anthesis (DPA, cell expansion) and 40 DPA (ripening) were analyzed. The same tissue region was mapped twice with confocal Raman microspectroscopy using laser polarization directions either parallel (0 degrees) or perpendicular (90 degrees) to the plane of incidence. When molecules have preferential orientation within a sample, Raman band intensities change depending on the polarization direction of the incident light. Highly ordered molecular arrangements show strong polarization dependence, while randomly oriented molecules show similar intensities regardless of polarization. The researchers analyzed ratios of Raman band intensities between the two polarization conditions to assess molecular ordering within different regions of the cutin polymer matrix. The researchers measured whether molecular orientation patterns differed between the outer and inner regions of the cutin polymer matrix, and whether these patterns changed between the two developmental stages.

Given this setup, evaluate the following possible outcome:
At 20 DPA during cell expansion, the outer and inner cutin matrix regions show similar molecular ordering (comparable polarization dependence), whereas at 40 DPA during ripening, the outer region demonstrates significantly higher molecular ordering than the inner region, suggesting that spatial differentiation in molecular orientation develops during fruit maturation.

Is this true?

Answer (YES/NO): NO